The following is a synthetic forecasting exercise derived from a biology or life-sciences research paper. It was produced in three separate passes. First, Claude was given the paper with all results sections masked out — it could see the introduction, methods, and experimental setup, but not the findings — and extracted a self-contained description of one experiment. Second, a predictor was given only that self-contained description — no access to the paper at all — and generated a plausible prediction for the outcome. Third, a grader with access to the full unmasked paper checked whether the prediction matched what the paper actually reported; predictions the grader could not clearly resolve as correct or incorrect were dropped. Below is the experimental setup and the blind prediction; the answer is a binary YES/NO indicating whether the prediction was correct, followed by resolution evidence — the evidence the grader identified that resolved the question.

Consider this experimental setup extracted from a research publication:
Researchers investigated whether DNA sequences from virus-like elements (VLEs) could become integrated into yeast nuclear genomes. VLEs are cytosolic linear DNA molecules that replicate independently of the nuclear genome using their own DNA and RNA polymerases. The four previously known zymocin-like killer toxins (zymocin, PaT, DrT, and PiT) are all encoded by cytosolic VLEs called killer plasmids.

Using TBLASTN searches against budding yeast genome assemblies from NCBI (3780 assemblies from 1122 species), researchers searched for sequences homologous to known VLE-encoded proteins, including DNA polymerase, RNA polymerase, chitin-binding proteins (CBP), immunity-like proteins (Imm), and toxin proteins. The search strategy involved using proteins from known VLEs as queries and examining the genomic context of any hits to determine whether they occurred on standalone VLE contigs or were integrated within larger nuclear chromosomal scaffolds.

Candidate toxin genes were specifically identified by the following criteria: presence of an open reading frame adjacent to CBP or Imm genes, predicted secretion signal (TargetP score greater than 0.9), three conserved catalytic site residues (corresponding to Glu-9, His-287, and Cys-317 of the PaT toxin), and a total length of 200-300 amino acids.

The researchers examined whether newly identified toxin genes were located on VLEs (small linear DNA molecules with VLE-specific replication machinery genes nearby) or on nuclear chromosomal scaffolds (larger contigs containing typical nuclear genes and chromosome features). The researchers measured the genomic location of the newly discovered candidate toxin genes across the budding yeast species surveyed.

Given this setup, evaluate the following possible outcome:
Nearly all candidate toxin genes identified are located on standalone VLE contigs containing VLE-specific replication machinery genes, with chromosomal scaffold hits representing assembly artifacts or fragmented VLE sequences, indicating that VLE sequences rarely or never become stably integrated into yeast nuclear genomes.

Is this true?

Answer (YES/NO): NO